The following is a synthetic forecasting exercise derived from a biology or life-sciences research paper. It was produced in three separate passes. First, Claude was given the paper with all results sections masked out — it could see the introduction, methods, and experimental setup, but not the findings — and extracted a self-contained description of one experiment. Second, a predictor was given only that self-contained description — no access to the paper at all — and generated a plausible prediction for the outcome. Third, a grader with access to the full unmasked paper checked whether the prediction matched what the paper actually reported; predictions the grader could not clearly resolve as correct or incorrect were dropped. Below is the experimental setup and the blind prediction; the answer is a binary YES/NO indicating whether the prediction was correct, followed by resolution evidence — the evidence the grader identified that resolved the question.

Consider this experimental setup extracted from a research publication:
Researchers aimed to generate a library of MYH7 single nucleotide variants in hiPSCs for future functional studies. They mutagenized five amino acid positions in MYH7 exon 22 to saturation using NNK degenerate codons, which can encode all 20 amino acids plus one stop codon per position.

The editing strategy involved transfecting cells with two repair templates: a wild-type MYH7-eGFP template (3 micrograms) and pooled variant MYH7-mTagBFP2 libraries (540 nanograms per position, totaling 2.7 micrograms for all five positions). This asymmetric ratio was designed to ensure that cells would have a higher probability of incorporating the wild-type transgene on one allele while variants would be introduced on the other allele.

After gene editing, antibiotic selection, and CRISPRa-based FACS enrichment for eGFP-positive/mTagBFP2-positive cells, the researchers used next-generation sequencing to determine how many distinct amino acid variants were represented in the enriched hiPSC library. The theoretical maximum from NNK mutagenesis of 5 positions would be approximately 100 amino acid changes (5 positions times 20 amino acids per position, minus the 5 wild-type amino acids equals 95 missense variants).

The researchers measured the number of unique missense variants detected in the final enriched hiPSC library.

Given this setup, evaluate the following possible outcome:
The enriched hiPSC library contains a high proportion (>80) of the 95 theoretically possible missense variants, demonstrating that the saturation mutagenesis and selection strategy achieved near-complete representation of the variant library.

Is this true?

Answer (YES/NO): NO